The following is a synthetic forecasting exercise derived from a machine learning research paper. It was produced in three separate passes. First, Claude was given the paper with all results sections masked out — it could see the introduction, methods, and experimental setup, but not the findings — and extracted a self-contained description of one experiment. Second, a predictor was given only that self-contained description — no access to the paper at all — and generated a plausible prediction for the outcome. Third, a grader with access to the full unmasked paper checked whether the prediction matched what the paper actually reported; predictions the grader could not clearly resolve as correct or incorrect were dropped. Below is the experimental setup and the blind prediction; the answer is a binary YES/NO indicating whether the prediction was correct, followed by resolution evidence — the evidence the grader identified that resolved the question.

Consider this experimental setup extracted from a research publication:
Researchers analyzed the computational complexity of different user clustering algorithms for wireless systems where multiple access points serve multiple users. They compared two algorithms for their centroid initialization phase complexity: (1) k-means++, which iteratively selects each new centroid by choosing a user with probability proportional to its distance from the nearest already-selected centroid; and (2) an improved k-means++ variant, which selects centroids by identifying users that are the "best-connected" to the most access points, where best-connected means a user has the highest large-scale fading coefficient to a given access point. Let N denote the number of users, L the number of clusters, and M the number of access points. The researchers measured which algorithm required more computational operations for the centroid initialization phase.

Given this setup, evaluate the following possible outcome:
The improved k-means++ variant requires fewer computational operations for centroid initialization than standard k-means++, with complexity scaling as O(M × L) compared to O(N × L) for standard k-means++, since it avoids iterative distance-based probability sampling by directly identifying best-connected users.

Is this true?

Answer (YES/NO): NO